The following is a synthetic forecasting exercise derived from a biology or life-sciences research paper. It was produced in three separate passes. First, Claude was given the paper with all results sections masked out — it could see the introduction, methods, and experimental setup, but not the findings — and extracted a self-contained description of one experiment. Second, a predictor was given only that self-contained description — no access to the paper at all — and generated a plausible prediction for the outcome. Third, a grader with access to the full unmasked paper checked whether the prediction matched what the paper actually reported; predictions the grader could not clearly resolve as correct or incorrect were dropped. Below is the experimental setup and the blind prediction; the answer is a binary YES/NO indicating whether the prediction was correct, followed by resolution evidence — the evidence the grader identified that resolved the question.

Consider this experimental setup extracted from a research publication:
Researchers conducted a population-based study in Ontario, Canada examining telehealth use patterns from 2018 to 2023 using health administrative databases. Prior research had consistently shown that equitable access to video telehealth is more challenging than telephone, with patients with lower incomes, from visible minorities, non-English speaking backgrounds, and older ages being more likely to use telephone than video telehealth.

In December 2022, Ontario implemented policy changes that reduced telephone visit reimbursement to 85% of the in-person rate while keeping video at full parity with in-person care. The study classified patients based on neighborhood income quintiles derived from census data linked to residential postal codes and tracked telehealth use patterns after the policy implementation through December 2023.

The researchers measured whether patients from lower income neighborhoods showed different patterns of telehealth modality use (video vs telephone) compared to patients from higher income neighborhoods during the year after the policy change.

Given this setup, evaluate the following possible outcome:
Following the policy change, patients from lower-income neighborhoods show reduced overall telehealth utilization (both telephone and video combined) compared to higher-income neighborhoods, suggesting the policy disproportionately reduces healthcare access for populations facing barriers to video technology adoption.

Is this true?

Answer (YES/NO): NO